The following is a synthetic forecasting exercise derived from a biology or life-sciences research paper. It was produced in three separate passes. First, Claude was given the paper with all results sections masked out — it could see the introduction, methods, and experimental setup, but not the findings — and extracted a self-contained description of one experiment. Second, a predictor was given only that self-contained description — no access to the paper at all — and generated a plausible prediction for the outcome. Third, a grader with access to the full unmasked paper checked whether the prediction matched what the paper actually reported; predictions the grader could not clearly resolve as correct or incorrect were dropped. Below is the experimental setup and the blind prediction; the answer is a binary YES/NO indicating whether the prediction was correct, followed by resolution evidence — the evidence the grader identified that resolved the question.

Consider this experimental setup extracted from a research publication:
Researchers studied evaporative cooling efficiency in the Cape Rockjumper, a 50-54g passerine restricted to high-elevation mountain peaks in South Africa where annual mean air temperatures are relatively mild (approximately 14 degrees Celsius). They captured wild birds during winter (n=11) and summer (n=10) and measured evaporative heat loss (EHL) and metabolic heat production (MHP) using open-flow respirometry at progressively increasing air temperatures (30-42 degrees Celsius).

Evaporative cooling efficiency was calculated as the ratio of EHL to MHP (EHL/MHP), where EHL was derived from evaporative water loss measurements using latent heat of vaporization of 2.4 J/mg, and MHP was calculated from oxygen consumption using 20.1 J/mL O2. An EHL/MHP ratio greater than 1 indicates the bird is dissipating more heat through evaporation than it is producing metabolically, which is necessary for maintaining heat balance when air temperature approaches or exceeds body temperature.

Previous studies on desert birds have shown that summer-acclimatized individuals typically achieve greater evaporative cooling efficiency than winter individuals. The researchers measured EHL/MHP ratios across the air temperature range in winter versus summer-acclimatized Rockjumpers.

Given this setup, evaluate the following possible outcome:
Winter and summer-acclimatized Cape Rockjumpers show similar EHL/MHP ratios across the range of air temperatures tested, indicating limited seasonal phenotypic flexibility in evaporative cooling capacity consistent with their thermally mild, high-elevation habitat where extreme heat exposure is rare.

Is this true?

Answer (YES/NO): NO